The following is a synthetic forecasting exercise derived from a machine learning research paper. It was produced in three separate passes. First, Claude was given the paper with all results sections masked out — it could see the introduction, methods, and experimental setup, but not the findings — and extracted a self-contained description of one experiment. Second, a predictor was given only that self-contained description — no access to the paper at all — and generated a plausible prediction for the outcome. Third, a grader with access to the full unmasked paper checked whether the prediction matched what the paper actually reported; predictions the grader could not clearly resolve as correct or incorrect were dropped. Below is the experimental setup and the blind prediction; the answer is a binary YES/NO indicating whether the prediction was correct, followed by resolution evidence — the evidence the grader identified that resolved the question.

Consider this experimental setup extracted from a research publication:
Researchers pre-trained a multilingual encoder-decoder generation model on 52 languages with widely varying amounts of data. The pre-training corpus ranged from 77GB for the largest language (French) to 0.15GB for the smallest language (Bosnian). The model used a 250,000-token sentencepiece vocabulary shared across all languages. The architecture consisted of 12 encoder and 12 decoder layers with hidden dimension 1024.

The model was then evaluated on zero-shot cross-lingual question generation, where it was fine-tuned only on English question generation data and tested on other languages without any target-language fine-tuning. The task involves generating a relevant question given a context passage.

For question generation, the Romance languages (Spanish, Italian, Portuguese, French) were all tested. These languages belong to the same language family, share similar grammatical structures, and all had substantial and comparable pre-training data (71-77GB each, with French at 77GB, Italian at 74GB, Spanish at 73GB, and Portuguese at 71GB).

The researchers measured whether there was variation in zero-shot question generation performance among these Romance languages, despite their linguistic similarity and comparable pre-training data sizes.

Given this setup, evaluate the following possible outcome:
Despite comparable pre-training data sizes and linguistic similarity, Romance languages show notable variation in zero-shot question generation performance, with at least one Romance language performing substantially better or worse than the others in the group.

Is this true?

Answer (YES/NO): YES